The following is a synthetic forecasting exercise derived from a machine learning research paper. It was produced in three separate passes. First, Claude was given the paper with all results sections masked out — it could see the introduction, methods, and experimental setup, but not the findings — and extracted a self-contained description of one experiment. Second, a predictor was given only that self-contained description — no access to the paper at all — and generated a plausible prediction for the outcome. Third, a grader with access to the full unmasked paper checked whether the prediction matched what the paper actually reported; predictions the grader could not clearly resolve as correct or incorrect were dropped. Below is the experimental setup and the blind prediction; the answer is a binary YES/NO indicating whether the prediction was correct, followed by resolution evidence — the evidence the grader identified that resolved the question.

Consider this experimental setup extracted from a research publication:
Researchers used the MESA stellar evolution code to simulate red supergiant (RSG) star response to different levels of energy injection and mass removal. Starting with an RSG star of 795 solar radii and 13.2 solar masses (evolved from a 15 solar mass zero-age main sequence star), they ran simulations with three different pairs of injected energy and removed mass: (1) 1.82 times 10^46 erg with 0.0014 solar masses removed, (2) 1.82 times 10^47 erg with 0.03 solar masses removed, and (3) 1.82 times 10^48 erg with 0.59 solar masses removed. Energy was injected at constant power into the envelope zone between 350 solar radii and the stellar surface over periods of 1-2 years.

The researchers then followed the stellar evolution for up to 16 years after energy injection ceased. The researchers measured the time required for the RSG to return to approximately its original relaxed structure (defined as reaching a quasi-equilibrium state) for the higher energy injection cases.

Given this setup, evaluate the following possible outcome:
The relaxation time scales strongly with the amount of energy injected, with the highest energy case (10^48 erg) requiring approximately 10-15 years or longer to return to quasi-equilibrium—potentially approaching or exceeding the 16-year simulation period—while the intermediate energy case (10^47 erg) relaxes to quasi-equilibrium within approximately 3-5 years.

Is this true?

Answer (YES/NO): NO